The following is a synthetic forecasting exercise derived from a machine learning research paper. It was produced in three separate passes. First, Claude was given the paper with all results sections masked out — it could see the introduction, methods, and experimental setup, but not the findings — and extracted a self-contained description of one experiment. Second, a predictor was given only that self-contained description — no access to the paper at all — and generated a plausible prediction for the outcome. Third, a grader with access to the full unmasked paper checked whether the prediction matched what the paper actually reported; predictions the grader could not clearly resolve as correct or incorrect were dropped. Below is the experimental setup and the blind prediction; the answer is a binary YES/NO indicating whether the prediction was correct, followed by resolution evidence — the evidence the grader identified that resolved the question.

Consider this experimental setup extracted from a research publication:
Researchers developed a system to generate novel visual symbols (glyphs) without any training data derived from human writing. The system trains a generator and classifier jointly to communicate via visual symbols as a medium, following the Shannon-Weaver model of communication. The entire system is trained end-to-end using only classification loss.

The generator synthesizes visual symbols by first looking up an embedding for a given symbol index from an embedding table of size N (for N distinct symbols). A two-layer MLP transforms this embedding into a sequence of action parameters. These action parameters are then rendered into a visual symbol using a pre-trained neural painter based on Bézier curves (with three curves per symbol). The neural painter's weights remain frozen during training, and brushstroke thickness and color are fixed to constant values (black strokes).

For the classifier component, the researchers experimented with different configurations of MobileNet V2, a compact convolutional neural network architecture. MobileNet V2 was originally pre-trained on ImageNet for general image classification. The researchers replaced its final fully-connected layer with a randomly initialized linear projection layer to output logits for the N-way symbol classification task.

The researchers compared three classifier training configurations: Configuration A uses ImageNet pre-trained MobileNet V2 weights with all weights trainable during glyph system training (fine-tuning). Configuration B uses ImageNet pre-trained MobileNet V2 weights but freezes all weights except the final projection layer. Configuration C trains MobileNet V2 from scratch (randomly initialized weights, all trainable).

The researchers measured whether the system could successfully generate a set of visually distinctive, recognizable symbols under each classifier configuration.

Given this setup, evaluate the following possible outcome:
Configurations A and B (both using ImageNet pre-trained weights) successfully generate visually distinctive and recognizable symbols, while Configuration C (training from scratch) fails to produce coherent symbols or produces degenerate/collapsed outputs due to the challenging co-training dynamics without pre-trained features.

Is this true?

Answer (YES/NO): NO